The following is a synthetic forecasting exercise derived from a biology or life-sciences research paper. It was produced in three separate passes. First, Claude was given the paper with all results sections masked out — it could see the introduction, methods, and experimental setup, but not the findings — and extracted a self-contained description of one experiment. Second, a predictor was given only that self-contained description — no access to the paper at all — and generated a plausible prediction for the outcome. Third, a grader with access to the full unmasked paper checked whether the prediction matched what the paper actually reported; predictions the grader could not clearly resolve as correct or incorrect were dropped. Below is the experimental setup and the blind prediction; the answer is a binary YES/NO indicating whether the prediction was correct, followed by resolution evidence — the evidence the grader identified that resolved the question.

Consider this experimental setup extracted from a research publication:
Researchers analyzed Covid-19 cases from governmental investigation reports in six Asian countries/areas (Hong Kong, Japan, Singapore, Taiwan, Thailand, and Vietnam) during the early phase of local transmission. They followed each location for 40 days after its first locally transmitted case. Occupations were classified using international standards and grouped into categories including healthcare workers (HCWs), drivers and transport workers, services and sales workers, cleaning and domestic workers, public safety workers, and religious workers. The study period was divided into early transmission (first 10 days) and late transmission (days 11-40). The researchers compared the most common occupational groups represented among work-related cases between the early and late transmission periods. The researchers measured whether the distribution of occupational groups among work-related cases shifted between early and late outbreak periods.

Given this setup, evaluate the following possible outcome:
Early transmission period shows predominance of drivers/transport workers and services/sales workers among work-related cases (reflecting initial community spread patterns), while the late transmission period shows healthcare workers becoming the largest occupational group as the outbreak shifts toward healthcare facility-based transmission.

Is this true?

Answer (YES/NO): YES